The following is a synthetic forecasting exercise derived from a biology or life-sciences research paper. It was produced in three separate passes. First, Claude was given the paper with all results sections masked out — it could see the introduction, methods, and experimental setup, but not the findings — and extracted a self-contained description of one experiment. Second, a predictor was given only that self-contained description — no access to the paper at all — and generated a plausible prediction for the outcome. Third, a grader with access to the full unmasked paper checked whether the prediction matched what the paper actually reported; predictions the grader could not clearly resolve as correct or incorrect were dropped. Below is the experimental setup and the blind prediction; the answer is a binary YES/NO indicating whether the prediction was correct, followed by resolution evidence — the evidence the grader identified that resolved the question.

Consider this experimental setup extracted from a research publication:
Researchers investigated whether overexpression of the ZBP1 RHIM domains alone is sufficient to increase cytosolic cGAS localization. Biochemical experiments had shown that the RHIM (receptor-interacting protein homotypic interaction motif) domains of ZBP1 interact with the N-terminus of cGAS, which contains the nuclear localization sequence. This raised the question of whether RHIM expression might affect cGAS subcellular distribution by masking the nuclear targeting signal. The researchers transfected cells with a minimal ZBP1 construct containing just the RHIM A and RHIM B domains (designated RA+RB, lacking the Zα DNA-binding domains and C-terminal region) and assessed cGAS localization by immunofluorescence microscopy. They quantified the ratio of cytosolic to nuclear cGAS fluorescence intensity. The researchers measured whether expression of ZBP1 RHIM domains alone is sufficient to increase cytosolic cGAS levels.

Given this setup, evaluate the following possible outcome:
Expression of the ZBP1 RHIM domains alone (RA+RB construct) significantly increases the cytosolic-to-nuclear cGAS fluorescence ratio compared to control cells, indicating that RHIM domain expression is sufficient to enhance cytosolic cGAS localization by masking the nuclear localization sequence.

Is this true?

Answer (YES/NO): YES